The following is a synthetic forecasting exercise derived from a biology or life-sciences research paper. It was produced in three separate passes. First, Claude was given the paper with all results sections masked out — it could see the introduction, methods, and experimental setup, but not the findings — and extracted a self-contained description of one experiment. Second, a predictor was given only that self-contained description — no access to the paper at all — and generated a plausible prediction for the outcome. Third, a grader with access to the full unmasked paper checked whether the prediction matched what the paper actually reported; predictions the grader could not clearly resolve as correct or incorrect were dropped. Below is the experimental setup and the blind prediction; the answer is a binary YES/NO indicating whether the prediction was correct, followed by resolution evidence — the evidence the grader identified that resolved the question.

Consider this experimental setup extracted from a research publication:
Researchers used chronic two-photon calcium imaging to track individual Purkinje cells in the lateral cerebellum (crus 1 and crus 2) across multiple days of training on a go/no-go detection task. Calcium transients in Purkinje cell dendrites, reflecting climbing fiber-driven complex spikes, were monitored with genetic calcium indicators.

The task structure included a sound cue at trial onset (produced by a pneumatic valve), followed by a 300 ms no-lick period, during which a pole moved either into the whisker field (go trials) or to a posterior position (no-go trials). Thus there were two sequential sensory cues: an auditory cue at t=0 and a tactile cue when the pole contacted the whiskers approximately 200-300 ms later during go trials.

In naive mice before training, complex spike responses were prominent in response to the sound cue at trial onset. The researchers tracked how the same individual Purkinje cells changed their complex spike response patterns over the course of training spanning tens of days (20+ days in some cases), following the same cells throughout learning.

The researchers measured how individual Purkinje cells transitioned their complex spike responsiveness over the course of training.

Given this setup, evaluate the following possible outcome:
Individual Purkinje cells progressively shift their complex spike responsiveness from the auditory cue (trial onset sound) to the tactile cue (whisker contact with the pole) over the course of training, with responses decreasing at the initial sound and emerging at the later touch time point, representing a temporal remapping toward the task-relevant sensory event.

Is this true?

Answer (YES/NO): YES